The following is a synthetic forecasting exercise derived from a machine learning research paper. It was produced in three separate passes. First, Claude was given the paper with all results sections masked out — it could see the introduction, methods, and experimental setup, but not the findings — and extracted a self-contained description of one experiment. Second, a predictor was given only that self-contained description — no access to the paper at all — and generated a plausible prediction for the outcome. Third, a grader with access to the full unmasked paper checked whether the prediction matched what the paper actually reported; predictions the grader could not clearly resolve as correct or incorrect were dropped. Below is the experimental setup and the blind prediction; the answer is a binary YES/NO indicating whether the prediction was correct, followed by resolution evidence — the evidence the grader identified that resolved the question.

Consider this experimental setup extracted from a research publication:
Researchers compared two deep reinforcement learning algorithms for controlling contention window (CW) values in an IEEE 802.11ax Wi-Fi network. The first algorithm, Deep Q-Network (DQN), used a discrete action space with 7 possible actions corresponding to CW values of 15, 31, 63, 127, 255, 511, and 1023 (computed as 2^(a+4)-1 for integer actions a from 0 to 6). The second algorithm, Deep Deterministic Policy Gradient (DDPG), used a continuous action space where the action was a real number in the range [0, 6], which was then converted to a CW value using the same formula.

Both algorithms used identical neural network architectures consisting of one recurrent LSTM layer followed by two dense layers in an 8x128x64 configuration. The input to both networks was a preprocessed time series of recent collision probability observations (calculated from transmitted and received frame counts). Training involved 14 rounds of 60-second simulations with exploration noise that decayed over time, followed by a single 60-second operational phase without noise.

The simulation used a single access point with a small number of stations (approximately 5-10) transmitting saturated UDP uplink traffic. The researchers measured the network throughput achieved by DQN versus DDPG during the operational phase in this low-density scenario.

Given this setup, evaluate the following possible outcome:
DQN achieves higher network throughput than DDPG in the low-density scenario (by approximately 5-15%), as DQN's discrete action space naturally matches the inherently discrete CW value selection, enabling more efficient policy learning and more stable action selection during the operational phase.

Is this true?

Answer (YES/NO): NO